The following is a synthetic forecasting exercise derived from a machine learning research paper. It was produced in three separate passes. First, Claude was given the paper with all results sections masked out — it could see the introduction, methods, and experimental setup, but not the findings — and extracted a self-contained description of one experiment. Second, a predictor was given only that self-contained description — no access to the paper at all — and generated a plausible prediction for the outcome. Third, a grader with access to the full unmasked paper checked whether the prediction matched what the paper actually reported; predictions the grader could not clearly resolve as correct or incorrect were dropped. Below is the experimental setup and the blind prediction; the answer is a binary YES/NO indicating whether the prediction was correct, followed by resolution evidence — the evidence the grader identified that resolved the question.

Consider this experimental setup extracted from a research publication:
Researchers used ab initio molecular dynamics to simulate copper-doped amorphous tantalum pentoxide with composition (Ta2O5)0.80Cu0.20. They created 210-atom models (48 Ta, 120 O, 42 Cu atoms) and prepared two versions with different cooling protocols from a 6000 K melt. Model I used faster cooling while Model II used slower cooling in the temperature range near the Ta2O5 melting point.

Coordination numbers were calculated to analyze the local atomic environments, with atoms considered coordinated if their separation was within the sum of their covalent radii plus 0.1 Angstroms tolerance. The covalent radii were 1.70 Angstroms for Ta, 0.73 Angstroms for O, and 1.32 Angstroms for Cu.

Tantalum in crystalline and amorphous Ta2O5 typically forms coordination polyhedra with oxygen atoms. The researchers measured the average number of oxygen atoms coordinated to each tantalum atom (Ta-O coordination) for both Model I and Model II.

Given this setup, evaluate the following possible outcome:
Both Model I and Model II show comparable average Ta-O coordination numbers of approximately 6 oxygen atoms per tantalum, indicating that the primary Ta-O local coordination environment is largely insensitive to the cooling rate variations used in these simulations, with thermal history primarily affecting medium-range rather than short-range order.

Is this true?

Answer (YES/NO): NO